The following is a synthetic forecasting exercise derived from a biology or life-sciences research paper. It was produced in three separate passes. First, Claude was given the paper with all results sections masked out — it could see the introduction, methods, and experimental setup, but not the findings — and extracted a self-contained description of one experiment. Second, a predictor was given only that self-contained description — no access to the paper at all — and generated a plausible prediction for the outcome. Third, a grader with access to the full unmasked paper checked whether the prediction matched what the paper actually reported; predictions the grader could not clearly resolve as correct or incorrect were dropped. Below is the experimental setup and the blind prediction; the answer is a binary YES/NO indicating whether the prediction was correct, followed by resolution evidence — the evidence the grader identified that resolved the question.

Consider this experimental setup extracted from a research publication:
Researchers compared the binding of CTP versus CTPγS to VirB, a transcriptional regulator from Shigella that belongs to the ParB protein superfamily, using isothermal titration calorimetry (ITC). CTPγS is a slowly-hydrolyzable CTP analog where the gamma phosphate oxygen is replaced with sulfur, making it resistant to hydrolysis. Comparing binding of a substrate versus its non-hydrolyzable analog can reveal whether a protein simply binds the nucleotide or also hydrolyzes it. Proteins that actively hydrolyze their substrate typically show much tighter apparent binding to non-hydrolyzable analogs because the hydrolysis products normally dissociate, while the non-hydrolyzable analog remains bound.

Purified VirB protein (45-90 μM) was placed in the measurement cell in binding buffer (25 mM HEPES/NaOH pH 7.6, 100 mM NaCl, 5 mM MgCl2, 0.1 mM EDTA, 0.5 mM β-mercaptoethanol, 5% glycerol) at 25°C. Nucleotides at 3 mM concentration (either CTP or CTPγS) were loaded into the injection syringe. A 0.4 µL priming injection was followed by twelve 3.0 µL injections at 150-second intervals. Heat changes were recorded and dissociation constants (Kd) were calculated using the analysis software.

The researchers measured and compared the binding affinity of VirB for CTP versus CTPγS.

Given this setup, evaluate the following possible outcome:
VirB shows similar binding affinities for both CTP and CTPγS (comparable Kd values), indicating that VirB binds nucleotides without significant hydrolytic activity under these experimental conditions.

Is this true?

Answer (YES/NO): YES